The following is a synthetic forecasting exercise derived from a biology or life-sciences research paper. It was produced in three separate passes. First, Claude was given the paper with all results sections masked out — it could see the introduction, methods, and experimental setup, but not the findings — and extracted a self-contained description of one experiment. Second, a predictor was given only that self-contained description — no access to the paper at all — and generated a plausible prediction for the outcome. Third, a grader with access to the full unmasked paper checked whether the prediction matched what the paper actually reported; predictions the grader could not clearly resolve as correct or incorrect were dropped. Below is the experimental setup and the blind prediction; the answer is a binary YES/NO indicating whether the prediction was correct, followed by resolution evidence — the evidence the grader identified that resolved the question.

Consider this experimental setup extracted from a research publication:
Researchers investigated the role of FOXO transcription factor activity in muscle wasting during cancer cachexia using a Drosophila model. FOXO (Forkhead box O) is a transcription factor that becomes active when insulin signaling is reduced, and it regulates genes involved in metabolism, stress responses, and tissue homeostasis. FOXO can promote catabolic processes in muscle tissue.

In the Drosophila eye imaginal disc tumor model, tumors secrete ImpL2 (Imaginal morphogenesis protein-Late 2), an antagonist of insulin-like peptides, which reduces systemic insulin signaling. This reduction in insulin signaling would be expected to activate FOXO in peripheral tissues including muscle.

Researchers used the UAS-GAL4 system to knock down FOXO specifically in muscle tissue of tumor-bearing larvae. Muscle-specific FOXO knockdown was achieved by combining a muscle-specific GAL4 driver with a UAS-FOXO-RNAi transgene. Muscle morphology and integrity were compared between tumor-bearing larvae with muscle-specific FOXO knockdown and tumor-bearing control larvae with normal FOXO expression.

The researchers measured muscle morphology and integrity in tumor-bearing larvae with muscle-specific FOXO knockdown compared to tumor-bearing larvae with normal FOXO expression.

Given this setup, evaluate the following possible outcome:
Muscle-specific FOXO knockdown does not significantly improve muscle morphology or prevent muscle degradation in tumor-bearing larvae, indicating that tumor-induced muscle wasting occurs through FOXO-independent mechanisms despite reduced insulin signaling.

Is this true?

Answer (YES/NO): NO